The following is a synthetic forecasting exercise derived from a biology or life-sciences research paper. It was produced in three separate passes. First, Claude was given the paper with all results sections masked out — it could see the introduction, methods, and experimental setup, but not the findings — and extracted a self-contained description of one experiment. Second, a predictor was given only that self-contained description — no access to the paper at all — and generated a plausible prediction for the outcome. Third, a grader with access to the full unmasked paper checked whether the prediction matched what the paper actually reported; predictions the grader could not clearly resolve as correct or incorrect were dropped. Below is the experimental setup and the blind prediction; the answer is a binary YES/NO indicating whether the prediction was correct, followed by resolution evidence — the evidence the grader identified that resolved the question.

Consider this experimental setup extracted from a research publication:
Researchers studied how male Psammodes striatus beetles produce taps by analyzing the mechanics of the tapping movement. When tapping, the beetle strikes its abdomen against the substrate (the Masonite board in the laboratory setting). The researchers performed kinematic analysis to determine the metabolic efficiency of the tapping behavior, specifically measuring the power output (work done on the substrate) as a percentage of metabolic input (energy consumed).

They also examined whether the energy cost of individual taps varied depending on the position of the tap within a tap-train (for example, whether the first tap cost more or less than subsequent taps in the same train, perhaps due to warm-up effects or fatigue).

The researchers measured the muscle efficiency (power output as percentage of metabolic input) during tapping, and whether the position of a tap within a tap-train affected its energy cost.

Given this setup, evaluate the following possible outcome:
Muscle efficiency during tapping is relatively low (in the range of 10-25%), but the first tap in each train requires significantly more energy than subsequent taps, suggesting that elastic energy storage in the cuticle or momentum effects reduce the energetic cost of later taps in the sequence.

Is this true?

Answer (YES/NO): NO